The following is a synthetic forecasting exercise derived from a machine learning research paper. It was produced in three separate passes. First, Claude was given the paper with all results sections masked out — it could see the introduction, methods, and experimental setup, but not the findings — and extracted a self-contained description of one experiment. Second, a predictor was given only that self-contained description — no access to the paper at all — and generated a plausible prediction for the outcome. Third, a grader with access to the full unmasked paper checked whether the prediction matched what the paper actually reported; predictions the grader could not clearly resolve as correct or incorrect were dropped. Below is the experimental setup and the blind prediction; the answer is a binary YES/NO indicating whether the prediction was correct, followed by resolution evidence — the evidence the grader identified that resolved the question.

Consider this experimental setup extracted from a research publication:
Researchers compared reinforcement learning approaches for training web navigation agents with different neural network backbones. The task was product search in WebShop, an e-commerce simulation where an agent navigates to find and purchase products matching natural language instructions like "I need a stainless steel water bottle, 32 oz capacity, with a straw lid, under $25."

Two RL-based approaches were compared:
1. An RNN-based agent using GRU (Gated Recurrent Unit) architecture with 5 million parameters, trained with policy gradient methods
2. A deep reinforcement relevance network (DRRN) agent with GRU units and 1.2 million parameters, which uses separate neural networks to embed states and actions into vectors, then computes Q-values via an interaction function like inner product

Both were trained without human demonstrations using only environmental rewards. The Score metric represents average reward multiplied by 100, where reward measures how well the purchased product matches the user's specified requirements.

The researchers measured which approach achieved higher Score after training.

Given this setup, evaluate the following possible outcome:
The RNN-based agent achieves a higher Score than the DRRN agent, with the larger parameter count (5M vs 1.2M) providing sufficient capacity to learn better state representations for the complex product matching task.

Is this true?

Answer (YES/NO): YES